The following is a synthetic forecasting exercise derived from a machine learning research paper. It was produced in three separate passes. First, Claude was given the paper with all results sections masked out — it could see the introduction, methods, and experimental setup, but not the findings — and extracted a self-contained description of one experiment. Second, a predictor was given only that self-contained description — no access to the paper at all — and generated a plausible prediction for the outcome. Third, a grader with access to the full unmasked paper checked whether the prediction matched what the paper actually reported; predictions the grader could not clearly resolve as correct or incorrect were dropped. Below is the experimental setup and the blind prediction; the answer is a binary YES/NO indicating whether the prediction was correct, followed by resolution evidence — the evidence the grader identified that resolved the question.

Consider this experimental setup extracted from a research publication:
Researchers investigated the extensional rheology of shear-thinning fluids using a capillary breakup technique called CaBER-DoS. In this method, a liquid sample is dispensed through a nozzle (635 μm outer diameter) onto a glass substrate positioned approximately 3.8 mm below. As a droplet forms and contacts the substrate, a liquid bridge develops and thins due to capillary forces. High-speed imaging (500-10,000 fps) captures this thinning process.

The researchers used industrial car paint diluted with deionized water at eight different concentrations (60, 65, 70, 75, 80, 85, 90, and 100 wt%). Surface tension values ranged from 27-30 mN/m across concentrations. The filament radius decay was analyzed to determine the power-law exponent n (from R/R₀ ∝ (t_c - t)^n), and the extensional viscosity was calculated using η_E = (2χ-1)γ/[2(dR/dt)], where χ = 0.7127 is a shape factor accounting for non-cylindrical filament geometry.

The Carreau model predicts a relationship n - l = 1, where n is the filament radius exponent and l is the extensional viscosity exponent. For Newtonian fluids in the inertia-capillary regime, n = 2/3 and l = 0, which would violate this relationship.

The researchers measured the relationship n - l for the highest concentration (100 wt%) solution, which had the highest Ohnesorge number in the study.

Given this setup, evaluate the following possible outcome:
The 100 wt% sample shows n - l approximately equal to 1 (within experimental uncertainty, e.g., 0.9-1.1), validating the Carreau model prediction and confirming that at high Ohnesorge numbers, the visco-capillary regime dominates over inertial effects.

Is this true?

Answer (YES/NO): YES